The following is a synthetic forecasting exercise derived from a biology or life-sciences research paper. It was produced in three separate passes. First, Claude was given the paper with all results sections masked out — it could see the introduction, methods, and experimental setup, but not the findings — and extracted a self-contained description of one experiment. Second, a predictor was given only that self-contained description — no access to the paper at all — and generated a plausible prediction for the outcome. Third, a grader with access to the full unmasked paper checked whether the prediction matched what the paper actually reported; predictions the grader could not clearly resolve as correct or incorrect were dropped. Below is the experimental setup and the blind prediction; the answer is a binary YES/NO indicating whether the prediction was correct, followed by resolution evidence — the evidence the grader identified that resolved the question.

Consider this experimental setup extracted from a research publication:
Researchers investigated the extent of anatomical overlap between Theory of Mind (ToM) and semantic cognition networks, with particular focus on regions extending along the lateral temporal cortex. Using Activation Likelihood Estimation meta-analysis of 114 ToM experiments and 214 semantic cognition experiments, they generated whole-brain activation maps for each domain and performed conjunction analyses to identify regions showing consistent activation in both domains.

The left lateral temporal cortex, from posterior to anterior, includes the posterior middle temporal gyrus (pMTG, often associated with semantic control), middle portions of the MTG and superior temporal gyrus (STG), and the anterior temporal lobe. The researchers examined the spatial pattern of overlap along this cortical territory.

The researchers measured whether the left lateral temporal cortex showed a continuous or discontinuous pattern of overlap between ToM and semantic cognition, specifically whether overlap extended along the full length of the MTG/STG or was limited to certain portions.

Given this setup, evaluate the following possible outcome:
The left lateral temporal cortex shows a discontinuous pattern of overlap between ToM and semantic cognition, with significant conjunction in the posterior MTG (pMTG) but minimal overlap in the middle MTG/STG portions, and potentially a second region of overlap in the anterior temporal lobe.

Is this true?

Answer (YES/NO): NO